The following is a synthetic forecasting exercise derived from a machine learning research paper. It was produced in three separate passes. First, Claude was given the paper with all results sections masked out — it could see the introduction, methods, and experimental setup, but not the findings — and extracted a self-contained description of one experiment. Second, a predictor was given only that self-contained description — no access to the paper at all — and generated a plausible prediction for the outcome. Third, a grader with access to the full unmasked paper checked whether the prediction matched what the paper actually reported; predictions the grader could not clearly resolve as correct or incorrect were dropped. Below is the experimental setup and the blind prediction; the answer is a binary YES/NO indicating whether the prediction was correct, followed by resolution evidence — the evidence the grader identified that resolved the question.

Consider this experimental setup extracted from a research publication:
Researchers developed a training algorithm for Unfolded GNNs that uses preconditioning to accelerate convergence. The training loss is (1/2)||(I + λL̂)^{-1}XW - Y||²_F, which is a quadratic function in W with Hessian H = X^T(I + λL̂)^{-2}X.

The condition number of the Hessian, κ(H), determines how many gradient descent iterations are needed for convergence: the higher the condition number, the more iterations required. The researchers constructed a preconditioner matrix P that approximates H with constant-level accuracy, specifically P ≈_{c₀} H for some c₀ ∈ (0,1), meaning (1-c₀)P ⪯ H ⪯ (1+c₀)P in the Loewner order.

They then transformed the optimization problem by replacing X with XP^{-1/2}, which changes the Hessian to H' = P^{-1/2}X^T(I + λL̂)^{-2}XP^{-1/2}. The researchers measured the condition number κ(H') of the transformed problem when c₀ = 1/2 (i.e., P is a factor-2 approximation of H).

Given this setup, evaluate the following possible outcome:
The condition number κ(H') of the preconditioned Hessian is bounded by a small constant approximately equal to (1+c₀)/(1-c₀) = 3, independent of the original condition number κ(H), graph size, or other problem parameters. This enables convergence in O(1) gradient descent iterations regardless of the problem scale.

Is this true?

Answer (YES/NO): NO